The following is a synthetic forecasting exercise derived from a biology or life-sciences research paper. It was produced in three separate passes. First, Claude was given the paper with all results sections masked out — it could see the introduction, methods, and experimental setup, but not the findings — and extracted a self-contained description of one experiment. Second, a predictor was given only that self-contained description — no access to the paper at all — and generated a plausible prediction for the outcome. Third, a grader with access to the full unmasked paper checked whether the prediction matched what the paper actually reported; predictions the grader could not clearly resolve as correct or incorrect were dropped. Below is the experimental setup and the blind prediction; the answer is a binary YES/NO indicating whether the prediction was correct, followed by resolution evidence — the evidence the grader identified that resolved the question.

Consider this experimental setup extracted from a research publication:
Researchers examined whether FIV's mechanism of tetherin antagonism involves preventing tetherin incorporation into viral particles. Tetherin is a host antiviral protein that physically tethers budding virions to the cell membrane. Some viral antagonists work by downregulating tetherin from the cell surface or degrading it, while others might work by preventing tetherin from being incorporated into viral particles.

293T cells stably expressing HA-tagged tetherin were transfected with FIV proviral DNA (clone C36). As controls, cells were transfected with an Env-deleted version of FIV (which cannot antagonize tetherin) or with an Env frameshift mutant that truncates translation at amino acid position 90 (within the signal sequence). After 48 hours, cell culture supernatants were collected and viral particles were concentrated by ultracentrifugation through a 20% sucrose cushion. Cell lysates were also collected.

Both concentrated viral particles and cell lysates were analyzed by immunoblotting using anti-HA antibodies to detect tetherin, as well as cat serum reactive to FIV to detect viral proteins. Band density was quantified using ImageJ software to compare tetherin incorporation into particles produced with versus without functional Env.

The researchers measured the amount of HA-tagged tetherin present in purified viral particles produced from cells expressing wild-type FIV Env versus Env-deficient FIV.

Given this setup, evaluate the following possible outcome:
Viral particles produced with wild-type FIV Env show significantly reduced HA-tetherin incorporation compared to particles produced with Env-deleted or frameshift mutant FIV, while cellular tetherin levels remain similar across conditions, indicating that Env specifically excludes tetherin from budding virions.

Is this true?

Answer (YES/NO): YES